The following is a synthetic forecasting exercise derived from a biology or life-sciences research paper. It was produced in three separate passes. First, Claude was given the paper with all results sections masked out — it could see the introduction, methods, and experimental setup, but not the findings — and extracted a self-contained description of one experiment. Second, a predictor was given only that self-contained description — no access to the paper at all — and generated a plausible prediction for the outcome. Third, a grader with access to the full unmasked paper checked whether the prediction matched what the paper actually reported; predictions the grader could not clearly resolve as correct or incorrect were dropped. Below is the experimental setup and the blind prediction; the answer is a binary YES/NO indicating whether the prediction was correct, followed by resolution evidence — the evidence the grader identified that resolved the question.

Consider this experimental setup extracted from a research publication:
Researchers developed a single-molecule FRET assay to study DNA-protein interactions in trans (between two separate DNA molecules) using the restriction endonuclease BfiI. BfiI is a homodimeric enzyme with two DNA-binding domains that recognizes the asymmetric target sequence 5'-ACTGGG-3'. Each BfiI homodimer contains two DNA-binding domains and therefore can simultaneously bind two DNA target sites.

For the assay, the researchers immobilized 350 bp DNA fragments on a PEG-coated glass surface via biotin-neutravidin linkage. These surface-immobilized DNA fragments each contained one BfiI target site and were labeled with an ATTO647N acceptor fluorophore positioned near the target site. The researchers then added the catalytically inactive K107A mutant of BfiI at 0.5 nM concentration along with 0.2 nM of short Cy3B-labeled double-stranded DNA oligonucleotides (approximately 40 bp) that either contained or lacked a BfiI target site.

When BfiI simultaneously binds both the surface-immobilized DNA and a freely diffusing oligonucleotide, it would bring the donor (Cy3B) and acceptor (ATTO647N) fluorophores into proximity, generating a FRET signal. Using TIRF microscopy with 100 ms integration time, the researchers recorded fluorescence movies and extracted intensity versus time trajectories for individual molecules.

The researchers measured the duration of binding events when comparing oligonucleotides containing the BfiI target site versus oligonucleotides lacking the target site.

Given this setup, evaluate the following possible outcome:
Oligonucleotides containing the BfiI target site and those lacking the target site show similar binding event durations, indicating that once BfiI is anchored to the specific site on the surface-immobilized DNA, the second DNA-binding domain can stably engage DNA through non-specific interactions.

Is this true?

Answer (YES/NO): NO